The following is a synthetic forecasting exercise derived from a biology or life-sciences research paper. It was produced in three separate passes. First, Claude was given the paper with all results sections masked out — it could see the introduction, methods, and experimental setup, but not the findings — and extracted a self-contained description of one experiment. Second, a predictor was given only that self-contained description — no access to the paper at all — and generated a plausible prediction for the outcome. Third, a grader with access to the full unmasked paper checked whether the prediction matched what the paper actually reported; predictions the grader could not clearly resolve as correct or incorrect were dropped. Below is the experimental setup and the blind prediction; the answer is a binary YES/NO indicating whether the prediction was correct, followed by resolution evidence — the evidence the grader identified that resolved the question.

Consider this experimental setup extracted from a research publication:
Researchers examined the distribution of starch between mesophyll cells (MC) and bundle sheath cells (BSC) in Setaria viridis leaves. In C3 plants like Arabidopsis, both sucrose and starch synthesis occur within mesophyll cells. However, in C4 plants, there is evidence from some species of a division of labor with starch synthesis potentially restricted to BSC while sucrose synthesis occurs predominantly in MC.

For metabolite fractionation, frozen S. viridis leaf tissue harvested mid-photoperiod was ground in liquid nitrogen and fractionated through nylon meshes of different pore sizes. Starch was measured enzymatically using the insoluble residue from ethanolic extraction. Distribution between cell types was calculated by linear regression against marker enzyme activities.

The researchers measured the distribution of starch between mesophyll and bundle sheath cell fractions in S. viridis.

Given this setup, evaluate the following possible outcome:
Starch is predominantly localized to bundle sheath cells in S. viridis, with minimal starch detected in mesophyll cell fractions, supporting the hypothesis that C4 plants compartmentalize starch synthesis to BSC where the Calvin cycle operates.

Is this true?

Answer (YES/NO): YES